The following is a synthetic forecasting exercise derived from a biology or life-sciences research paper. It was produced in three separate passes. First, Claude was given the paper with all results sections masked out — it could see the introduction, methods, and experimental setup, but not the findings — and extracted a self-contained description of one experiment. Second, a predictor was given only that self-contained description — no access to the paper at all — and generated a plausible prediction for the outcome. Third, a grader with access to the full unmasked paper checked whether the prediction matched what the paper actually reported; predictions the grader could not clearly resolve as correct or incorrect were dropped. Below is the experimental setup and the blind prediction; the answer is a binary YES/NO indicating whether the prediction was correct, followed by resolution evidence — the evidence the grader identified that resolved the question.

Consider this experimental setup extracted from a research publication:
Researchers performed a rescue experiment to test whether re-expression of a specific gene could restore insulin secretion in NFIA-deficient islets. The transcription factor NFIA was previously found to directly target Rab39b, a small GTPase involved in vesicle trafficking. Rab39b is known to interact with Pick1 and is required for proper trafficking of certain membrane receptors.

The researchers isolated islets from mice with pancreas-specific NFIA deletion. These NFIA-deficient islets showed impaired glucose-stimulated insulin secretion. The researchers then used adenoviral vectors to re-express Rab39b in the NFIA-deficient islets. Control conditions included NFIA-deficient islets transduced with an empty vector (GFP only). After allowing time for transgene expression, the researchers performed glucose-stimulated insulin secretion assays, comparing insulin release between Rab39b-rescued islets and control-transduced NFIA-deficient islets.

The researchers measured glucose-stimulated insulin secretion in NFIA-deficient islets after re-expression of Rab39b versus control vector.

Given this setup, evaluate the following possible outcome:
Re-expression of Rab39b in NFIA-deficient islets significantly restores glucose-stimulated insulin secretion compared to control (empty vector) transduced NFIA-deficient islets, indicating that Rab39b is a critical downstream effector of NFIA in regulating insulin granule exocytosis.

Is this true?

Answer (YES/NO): YES